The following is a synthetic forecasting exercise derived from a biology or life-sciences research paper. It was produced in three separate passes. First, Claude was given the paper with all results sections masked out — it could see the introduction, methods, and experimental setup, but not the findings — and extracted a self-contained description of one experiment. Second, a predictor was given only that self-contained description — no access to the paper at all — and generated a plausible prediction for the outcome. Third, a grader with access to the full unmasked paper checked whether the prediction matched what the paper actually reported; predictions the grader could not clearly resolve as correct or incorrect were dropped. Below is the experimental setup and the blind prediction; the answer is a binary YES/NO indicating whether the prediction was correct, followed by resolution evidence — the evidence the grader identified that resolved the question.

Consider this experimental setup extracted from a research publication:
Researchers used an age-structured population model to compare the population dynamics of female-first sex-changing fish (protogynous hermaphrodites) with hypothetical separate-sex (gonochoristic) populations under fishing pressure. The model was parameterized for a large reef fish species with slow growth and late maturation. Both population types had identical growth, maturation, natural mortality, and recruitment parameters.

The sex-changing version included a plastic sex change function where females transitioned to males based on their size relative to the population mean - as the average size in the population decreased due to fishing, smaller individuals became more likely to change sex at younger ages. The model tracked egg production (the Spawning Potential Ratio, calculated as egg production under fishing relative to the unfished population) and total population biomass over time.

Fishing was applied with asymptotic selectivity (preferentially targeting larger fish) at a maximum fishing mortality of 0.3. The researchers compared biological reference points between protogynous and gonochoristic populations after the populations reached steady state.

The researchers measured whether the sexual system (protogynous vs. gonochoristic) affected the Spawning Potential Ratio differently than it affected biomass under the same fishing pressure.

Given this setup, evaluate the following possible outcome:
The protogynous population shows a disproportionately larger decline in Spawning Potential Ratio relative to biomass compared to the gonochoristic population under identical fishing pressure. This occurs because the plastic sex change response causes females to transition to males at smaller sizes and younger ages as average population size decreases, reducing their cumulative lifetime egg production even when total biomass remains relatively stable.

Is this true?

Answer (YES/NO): YES